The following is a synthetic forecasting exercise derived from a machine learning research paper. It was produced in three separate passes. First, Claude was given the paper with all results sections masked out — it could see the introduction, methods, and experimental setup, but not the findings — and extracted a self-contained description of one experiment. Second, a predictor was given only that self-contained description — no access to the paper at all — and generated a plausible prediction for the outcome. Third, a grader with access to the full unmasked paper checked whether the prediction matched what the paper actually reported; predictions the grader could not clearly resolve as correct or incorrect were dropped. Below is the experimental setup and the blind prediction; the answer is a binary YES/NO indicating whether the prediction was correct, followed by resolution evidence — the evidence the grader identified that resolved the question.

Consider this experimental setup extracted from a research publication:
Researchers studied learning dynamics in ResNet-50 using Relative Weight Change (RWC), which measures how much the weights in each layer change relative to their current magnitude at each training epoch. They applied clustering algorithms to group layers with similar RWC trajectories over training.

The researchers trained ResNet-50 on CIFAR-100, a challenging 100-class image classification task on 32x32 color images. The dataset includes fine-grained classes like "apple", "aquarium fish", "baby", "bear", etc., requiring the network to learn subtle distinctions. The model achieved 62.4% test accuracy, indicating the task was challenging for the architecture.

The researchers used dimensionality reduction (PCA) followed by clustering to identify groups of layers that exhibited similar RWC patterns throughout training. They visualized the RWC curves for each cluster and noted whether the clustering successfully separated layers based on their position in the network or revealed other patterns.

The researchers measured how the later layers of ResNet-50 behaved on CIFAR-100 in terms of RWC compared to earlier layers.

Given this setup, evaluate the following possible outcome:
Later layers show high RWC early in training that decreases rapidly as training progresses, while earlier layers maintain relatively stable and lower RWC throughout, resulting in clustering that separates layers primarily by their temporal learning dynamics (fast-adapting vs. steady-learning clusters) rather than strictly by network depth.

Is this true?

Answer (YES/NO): NO